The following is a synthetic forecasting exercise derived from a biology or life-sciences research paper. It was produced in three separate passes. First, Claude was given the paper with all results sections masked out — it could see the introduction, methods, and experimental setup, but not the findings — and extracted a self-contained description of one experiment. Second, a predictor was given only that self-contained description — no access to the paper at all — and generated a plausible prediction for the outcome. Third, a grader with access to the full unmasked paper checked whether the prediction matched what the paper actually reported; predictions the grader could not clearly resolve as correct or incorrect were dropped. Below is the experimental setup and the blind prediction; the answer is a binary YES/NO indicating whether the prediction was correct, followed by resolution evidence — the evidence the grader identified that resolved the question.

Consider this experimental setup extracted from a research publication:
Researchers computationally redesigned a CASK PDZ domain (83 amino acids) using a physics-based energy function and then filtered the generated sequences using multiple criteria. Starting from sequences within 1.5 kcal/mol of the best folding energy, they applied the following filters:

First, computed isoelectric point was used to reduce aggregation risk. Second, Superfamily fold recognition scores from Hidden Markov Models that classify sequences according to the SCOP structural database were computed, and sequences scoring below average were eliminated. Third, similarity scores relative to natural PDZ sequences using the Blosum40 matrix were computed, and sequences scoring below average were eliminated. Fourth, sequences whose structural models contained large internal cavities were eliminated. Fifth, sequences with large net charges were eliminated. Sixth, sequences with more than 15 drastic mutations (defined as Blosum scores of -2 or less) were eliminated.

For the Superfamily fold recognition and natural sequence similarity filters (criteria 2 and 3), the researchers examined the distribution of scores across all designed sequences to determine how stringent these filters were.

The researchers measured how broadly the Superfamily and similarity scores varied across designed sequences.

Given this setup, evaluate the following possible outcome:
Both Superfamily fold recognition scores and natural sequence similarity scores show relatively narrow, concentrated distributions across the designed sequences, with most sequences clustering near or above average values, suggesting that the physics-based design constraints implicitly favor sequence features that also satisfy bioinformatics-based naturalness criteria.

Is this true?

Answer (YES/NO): YES